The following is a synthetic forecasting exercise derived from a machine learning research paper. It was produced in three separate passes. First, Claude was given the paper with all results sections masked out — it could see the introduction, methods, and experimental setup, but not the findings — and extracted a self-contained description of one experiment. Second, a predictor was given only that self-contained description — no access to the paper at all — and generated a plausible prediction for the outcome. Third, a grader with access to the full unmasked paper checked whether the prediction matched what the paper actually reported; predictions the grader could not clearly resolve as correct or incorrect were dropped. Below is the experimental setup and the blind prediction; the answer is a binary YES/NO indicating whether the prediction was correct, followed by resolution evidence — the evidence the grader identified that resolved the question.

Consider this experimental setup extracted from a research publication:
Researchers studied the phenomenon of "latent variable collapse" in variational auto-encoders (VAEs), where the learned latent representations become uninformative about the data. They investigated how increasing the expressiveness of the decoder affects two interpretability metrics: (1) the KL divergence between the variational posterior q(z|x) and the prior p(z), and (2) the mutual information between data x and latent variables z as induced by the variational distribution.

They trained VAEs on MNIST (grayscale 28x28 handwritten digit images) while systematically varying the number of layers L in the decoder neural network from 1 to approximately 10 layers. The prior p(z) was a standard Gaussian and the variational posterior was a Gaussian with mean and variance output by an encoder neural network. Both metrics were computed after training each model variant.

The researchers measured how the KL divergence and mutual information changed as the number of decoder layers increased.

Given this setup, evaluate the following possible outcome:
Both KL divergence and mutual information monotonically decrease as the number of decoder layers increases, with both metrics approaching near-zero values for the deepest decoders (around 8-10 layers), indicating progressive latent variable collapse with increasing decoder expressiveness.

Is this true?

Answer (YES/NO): NO